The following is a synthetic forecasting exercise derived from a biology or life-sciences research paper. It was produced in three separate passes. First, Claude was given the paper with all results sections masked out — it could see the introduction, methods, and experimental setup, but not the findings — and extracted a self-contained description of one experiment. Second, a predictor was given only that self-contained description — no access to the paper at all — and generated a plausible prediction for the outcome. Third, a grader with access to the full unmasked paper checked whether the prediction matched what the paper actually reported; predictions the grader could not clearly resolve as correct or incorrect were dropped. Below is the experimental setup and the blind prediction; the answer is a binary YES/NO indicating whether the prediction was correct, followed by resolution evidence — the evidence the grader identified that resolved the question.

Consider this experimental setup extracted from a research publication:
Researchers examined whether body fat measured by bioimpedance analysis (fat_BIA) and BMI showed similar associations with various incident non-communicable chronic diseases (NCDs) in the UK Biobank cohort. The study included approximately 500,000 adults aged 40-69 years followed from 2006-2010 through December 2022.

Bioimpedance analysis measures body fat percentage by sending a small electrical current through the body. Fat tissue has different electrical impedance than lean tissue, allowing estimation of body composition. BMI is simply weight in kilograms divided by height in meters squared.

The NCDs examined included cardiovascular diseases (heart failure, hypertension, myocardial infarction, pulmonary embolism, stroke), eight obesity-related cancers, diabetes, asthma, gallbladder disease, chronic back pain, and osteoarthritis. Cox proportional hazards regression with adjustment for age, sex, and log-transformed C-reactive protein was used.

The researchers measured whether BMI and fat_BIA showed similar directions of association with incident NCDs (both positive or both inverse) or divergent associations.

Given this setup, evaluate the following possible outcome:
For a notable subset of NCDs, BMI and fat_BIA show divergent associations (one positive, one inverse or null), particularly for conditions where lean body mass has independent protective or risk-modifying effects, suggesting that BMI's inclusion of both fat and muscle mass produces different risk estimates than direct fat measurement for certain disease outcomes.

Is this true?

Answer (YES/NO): NO